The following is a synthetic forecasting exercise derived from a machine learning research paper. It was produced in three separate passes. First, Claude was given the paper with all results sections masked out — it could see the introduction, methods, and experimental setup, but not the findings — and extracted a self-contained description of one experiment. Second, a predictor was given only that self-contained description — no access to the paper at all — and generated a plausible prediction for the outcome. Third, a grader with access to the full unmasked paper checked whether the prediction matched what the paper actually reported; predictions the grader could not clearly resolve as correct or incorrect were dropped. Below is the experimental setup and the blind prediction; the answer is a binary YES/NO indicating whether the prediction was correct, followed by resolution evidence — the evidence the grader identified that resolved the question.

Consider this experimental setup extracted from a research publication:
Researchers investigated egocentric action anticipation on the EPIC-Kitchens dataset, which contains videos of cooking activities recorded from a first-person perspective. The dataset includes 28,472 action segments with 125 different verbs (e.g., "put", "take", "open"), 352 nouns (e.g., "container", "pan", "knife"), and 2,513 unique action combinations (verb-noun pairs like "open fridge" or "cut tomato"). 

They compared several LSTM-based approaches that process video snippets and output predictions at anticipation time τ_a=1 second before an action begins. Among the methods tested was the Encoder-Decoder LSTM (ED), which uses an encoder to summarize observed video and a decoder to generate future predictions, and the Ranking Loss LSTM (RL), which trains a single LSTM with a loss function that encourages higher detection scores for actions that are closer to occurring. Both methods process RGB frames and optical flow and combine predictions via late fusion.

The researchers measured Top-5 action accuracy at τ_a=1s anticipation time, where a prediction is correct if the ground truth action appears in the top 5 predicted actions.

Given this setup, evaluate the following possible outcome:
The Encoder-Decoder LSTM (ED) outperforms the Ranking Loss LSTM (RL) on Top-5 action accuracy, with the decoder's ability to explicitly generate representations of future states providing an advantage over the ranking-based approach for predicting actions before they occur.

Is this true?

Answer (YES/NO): NO